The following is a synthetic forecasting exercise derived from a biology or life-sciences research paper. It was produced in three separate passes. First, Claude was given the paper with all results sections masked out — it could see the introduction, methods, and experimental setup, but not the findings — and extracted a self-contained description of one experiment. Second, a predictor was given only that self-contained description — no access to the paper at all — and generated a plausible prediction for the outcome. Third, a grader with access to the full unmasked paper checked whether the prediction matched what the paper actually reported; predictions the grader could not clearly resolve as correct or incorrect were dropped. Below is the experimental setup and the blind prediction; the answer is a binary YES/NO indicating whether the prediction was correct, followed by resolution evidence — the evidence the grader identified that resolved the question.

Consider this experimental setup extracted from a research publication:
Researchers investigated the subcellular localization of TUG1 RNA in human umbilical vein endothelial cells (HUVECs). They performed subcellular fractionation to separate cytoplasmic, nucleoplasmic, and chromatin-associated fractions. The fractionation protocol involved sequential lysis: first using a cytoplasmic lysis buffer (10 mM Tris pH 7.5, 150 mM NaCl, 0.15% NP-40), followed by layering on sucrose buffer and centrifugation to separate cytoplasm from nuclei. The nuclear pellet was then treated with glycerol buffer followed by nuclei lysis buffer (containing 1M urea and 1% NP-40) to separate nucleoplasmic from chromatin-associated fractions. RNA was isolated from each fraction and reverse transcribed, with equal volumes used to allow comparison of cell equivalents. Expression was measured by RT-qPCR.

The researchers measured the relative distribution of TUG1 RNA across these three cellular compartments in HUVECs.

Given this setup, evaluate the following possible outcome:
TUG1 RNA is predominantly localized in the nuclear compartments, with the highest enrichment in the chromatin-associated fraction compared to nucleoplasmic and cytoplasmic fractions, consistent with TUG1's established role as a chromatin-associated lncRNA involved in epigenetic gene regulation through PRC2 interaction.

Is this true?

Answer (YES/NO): NO